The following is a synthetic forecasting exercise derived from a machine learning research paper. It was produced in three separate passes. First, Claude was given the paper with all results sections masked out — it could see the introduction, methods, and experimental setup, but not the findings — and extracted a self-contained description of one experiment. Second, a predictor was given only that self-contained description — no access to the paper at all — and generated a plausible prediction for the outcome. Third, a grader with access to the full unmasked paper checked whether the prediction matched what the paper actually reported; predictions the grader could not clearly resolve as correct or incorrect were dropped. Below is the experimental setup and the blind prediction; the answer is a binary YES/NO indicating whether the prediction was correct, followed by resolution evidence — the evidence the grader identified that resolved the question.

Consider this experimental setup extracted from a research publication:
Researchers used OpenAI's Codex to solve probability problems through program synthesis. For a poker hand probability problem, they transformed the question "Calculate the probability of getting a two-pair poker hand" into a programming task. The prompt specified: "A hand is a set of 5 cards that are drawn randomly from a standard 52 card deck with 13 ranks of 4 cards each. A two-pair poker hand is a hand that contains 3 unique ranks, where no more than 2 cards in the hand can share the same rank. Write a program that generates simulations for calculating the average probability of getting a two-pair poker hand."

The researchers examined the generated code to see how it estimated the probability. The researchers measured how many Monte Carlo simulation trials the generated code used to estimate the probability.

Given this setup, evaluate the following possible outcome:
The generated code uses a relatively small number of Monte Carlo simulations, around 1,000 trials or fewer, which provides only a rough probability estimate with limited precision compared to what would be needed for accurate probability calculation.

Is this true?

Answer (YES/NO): NO